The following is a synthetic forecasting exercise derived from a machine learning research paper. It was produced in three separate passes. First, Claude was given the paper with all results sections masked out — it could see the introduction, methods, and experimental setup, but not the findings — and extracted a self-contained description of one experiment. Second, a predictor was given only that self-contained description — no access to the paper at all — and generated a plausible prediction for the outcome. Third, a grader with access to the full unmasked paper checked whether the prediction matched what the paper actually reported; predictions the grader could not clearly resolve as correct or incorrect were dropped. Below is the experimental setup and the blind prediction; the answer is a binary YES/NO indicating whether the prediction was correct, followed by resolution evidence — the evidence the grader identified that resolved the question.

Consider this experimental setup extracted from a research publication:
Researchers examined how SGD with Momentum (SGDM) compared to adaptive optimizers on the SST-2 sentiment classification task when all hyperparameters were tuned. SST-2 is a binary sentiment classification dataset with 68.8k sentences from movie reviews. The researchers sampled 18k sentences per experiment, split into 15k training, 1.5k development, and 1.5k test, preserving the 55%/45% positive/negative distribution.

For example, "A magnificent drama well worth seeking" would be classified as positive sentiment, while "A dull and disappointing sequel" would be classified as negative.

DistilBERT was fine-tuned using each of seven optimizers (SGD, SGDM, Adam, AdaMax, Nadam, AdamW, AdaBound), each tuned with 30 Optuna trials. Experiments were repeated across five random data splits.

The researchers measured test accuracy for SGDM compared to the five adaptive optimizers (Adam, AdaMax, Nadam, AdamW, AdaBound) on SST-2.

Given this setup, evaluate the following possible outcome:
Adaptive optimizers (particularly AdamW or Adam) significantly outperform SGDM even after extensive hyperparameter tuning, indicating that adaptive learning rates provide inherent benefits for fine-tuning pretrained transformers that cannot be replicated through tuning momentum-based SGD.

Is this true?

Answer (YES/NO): NO